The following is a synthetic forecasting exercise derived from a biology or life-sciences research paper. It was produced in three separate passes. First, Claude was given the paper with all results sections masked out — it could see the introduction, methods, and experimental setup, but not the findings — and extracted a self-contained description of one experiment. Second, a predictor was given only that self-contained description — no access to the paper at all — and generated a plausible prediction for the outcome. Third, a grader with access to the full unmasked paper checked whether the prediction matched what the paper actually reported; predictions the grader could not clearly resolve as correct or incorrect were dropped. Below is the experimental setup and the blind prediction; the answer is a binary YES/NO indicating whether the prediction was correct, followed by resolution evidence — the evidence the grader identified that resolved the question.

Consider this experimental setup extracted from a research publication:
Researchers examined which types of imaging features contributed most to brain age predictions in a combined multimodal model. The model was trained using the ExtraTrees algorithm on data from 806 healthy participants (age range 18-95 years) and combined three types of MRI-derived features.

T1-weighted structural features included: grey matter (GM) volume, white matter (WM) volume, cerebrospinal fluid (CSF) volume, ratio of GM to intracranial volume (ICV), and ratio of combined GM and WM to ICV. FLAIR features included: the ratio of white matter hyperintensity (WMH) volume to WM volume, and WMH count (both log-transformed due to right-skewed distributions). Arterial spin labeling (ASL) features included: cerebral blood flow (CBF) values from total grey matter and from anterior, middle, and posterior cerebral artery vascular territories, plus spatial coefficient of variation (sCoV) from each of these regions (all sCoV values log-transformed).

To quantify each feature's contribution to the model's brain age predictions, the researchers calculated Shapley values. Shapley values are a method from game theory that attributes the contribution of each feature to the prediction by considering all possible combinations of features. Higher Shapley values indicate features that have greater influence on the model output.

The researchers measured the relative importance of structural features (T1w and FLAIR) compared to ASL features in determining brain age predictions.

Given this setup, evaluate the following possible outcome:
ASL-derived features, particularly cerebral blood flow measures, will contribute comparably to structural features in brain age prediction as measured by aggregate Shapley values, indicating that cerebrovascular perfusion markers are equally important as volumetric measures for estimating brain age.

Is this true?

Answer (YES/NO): NO